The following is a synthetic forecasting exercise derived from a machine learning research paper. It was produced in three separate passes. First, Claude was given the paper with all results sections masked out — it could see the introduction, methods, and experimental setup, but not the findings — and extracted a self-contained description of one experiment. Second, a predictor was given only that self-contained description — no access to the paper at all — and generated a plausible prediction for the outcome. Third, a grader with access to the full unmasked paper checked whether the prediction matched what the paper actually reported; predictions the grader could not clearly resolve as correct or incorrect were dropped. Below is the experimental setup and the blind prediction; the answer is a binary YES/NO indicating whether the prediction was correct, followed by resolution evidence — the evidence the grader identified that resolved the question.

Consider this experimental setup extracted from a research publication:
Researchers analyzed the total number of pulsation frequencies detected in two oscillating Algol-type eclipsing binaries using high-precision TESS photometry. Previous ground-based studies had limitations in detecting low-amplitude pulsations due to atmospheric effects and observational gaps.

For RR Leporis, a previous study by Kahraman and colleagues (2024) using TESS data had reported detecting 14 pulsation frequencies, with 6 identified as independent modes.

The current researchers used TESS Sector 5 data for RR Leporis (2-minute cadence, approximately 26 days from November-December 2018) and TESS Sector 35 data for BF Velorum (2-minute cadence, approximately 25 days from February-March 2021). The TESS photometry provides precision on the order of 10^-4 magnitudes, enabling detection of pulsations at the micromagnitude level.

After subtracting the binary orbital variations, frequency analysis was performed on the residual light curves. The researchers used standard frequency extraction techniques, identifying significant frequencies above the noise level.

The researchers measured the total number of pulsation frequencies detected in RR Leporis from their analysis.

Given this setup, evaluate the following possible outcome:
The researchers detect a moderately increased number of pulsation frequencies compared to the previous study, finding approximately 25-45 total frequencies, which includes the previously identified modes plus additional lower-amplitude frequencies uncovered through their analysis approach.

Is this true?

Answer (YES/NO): YES